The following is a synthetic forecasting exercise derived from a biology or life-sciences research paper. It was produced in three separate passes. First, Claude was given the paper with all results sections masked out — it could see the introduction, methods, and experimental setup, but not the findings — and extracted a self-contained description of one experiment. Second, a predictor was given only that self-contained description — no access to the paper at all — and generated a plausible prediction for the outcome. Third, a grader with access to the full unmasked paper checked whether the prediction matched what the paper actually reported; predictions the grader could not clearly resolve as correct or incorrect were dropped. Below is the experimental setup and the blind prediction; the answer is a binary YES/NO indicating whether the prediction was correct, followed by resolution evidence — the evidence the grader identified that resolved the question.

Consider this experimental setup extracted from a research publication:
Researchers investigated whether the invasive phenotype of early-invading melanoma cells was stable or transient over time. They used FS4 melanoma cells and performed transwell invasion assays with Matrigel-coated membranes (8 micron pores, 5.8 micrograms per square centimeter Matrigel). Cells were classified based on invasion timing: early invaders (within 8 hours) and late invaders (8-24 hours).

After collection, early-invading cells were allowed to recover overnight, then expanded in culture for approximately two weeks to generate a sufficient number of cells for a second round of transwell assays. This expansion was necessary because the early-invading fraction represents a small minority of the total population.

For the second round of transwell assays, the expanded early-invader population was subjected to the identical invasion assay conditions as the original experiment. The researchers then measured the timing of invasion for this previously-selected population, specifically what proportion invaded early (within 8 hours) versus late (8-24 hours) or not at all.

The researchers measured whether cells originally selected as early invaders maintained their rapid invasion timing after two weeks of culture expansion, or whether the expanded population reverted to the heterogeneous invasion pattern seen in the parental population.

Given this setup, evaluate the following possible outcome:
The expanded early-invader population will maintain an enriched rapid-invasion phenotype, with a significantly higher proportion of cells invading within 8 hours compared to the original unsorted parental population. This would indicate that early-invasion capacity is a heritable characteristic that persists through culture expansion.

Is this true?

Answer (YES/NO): NO